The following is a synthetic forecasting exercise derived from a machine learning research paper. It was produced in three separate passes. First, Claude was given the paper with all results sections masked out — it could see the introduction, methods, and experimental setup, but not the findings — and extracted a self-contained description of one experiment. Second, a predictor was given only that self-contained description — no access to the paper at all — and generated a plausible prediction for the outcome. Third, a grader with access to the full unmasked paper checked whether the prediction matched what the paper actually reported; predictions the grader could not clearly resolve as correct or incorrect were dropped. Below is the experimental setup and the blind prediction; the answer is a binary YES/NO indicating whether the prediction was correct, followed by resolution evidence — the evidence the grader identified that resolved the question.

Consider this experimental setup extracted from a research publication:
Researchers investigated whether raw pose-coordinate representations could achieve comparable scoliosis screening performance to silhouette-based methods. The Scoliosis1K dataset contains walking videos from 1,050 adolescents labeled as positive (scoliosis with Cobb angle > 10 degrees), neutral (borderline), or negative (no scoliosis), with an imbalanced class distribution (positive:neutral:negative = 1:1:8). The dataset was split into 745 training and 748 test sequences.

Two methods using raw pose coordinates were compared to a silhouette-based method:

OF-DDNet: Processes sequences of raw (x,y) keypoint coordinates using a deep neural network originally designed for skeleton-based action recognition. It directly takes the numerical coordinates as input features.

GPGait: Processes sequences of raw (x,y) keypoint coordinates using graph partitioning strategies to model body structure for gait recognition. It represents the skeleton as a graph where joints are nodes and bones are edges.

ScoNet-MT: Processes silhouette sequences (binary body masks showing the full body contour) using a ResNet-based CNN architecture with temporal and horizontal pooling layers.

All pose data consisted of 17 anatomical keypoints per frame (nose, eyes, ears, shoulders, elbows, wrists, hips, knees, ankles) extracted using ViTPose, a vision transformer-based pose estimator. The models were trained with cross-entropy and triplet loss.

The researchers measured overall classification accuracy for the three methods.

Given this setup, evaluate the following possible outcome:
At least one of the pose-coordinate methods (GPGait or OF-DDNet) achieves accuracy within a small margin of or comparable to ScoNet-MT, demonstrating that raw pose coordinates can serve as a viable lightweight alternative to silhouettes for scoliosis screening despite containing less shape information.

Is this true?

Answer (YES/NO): NO